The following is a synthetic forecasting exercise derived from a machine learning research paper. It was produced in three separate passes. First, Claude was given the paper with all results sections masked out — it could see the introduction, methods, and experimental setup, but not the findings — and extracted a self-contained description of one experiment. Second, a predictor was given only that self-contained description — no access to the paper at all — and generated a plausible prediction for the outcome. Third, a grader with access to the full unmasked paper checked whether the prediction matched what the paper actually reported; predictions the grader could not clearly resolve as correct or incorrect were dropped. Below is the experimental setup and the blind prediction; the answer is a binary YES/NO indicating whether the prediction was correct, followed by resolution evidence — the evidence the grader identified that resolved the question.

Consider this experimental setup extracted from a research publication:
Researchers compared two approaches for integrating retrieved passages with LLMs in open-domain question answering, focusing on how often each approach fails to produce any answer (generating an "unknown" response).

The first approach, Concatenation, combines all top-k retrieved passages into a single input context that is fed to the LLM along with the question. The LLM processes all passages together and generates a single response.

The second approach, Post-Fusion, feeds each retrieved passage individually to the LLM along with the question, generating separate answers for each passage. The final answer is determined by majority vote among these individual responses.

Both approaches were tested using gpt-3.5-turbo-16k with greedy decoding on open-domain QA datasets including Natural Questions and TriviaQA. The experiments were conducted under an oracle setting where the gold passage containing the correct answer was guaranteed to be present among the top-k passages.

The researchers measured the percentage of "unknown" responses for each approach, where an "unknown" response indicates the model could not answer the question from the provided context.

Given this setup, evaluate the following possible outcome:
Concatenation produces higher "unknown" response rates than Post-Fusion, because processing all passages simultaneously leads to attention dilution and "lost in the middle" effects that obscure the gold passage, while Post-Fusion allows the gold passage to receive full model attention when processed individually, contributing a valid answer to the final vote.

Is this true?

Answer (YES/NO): YES